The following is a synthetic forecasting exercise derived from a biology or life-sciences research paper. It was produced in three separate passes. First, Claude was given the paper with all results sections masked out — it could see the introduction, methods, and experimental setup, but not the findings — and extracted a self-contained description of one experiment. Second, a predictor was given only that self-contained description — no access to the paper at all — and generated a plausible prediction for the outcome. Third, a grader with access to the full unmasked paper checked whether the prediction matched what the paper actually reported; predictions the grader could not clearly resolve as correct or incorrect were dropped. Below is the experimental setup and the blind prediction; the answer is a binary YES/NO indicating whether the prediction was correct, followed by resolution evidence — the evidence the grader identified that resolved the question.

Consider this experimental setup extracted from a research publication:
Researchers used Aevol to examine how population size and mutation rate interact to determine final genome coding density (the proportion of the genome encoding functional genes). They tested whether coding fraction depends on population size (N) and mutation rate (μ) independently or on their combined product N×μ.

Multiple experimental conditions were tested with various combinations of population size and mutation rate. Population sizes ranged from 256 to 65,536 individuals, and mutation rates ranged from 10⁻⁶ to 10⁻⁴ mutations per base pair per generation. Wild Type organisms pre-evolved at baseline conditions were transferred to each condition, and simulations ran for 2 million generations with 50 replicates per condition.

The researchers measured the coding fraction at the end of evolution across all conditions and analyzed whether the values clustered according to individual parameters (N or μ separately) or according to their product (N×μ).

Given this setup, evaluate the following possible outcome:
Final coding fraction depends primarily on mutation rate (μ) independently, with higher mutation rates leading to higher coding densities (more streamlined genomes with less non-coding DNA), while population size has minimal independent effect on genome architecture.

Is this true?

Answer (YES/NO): NO